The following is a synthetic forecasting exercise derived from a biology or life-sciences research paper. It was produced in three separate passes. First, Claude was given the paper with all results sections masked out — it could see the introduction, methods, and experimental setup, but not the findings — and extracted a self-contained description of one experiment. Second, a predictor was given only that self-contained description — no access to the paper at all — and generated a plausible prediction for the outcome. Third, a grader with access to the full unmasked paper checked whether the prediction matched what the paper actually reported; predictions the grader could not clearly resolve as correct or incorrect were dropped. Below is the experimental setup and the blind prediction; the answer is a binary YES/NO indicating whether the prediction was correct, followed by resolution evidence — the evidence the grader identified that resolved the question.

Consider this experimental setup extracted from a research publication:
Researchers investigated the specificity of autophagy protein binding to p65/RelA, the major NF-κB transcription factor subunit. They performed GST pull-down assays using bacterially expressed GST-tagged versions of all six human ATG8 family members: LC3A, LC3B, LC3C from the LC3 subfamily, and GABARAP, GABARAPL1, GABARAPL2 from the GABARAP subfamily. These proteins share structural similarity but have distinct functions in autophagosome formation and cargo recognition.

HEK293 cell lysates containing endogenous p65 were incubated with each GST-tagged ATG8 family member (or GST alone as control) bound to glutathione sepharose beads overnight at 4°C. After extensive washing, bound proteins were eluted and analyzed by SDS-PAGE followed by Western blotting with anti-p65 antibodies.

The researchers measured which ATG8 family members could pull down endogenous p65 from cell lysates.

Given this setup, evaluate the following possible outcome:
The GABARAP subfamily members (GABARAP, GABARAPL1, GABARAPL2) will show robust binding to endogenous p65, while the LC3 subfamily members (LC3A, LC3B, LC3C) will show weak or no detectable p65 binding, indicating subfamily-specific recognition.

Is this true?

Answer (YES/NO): NO